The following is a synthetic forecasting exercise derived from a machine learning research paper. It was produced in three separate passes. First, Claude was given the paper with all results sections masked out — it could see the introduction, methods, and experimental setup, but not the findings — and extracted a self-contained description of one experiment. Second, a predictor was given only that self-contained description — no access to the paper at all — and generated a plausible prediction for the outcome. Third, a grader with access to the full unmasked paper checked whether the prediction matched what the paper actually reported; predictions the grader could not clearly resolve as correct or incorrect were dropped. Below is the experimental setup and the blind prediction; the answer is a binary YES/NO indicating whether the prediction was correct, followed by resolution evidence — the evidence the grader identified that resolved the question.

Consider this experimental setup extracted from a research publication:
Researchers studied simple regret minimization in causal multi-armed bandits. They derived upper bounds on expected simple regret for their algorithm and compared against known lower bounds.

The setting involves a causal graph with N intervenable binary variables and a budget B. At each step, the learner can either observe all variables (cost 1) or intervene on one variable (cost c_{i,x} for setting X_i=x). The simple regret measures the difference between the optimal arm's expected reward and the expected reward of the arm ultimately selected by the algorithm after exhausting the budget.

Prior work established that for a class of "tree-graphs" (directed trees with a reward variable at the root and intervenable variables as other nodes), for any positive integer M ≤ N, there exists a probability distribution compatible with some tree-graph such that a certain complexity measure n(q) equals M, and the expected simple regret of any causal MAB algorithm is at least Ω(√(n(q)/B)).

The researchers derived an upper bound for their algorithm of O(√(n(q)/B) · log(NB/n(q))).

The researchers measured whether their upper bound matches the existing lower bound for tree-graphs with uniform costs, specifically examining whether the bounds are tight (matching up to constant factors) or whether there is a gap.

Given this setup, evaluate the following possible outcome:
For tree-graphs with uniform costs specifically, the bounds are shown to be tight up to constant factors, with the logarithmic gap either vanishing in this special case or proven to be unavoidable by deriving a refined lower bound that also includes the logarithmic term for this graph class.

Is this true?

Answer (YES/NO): NO